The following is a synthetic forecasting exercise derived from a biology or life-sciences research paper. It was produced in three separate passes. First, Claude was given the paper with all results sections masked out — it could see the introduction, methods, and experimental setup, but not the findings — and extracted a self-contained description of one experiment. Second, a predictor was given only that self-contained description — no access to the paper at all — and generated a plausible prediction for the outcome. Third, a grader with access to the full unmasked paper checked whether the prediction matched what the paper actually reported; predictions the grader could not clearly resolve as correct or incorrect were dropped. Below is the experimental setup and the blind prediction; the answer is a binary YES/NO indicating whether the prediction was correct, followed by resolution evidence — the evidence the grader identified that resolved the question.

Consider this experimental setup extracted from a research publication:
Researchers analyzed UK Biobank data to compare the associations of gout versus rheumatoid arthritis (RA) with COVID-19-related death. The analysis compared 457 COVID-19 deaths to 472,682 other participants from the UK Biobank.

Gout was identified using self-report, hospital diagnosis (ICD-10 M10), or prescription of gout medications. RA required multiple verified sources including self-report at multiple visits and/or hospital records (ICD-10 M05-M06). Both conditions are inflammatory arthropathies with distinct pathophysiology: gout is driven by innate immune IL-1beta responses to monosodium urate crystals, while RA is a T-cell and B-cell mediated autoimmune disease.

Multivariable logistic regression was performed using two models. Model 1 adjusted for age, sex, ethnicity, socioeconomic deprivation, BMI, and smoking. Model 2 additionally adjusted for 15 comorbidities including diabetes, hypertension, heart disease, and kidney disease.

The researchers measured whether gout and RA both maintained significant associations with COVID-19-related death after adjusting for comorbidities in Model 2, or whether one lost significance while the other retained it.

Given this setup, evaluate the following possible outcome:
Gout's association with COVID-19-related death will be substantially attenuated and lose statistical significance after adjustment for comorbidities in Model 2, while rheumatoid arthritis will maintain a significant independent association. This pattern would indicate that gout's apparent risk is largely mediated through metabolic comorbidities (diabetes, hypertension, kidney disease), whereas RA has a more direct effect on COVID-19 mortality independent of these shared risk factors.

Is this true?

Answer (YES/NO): YES